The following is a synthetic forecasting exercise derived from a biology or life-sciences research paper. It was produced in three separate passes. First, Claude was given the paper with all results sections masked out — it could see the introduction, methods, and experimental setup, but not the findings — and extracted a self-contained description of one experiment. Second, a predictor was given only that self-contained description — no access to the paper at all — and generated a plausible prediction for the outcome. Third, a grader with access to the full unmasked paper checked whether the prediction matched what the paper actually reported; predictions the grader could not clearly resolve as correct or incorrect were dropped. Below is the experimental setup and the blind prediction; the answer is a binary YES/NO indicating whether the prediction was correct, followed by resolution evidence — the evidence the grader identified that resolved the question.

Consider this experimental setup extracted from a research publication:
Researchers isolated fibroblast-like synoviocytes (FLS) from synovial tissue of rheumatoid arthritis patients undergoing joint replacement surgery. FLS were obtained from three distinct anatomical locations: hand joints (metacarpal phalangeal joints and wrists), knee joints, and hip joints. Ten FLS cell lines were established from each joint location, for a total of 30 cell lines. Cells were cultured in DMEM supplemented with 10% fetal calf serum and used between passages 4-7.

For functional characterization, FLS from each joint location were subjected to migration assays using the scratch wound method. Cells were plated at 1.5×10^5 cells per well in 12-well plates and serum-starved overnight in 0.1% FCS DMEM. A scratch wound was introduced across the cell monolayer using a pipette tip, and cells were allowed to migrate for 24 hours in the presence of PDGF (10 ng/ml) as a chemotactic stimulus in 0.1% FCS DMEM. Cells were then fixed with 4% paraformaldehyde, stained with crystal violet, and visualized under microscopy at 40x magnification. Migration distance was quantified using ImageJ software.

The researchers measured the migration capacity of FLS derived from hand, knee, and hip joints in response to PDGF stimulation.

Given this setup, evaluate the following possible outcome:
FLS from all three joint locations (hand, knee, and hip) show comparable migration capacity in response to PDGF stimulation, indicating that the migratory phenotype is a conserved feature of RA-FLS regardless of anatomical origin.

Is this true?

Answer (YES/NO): NO